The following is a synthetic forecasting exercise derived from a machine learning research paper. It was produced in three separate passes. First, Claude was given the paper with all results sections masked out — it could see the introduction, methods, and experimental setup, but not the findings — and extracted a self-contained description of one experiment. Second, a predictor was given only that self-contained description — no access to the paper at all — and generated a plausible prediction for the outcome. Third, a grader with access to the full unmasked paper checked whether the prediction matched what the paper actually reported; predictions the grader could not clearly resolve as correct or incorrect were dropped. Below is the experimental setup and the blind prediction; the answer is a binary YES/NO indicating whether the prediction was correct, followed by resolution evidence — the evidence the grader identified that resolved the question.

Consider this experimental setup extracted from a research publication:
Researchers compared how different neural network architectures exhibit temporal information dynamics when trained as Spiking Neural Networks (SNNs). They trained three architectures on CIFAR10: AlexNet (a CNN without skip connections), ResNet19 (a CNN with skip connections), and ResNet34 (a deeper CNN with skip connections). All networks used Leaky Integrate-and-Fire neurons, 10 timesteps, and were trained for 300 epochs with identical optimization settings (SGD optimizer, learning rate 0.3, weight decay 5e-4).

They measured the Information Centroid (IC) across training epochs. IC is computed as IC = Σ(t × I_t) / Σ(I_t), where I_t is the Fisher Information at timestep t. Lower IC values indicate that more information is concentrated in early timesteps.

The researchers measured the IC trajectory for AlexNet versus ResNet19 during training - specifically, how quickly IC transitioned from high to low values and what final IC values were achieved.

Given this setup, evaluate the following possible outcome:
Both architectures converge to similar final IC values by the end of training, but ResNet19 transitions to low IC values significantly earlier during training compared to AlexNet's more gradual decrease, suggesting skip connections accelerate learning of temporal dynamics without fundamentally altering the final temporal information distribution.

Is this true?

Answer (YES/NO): NO